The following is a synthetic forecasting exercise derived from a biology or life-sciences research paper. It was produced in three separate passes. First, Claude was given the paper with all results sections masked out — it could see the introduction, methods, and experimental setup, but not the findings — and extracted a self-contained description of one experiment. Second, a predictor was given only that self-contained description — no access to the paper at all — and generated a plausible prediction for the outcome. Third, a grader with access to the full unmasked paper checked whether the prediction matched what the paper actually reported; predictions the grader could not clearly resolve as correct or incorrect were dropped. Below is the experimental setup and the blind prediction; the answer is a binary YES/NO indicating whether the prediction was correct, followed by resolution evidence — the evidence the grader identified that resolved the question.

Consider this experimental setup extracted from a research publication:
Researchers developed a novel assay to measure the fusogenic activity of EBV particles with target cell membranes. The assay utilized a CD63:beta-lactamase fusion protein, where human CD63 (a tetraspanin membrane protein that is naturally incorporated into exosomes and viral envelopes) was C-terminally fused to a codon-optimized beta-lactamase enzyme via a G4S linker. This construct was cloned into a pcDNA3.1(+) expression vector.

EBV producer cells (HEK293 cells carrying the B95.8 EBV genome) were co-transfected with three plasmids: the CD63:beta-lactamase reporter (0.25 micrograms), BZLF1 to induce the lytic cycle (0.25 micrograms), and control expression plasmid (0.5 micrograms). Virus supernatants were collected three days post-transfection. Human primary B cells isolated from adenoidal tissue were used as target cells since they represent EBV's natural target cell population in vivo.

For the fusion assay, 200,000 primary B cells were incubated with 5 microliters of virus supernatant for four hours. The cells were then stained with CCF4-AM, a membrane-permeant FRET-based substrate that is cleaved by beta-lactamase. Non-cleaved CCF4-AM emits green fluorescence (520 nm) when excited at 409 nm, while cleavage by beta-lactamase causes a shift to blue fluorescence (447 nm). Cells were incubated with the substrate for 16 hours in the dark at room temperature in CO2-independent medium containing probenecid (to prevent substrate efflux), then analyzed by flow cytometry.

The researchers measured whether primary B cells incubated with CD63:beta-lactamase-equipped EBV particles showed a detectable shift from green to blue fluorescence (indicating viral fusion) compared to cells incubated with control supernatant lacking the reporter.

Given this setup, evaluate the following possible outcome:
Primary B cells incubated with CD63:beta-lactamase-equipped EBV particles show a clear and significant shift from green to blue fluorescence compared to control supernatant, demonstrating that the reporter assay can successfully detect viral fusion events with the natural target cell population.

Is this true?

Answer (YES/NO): YES